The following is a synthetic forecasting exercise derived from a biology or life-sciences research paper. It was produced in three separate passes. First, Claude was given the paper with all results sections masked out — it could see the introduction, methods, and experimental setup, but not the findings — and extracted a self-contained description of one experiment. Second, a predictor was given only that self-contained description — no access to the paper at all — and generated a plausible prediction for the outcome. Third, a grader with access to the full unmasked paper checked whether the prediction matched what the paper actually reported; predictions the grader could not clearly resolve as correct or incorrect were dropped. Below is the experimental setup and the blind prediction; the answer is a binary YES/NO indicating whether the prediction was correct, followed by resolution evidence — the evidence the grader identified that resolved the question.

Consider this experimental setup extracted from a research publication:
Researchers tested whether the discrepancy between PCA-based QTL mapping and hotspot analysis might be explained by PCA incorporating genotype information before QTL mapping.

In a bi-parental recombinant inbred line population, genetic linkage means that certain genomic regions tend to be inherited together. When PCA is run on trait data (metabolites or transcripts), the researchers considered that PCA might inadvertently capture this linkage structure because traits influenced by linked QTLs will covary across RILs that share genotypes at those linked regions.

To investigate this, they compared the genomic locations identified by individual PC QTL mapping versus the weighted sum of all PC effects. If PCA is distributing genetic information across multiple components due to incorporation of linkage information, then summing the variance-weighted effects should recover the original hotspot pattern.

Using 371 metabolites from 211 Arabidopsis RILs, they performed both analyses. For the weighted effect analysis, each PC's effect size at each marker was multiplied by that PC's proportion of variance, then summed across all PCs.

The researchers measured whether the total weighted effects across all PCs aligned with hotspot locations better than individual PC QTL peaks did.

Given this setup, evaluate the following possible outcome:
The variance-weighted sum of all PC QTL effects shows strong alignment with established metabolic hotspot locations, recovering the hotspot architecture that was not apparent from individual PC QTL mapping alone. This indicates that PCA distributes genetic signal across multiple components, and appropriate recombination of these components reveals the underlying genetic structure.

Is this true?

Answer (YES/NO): YES